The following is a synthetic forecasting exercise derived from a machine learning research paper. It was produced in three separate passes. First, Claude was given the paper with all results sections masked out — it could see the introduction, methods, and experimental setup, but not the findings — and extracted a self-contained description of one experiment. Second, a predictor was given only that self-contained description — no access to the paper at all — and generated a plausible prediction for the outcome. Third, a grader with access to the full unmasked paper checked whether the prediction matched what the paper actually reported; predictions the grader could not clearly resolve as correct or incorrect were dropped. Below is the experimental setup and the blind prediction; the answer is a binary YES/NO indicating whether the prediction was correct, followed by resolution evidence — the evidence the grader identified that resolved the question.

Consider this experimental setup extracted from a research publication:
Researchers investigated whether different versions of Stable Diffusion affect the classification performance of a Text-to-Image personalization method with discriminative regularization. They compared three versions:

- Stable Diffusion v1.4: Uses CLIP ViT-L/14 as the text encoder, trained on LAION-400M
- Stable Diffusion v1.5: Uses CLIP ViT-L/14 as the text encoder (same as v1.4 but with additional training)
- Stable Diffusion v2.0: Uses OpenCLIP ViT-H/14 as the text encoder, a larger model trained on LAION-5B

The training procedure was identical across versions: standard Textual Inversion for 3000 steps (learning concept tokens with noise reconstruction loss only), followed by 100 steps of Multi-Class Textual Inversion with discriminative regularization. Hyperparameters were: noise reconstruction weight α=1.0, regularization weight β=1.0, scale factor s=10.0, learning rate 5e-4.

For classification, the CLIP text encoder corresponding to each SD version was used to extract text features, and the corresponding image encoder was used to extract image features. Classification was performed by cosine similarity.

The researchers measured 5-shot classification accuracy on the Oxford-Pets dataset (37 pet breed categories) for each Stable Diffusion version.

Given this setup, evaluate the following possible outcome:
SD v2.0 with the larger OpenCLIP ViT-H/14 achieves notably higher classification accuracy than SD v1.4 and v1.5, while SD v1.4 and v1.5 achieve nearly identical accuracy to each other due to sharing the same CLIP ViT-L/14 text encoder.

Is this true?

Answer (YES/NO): NO